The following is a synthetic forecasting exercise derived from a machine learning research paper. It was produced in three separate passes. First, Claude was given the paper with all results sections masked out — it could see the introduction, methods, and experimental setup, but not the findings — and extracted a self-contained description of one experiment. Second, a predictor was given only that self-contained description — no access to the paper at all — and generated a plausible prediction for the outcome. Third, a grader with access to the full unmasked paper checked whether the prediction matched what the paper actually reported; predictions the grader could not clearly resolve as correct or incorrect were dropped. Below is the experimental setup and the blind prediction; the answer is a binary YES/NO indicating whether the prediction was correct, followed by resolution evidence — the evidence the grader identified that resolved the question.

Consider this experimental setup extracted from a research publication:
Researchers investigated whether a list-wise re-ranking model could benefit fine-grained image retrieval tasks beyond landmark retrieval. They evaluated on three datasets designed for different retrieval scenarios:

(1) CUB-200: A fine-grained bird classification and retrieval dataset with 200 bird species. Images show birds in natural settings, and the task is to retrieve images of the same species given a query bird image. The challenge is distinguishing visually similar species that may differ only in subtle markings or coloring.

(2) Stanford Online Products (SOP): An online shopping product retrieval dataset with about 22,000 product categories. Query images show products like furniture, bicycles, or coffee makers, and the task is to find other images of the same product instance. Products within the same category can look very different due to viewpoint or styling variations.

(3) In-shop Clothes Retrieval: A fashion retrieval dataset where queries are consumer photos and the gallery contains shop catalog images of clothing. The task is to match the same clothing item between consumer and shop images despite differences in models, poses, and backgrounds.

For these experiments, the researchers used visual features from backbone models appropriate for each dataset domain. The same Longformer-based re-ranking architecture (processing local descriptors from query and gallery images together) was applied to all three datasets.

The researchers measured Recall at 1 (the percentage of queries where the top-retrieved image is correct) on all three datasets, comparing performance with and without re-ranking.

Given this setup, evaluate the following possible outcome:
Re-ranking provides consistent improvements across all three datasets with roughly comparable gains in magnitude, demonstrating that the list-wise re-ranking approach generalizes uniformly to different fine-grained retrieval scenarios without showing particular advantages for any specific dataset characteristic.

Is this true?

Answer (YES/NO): NO